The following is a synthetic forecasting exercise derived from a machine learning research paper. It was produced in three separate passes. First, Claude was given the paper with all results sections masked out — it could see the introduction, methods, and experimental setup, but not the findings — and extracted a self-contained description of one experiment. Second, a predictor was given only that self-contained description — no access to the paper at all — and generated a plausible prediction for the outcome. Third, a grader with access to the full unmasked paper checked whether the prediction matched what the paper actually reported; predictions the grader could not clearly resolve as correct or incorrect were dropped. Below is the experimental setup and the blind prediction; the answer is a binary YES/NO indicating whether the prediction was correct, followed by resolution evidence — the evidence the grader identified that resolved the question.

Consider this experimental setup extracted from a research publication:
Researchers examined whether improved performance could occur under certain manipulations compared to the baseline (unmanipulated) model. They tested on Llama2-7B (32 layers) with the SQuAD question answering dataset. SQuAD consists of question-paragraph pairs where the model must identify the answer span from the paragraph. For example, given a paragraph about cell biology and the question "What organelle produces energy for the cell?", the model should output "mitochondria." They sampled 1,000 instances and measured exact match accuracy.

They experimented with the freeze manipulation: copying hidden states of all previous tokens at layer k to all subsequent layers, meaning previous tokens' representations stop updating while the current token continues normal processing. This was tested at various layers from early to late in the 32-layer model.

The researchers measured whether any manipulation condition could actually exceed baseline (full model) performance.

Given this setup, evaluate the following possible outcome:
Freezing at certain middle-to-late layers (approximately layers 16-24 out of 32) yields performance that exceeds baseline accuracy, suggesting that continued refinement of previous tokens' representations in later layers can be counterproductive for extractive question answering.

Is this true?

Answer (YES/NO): YES